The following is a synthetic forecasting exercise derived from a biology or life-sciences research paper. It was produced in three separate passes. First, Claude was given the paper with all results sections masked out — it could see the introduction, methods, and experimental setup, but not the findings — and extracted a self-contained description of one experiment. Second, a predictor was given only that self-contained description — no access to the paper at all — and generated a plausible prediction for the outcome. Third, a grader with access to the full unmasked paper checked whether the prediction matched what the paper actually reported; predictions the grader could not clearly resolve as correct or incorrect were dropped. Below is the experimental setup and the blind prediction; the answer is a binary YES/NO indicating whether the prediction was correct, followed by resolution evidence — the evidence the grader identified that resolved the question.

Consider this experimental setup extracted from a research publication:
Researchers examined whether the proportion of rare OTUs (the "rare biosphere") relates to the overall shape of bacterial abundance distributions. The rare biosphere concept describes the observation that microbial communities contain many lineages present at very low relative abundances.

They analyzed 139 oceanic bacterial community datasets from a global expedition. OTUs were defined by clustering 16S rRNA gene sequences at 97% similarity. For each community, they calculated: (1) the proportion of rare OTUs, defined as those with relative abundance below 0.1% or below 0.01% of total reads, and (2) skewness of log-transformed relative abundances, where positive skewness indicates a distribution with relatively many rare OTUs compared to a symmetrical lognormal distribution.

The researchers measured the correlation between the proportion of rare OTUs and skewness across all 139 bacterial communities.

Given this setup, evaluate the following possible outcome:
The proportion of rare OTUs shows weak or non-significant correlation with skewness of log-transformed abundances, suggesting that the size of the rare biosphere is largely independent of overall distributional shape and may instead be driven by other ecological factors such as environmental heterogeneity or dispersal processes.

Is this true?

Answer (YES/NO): NO